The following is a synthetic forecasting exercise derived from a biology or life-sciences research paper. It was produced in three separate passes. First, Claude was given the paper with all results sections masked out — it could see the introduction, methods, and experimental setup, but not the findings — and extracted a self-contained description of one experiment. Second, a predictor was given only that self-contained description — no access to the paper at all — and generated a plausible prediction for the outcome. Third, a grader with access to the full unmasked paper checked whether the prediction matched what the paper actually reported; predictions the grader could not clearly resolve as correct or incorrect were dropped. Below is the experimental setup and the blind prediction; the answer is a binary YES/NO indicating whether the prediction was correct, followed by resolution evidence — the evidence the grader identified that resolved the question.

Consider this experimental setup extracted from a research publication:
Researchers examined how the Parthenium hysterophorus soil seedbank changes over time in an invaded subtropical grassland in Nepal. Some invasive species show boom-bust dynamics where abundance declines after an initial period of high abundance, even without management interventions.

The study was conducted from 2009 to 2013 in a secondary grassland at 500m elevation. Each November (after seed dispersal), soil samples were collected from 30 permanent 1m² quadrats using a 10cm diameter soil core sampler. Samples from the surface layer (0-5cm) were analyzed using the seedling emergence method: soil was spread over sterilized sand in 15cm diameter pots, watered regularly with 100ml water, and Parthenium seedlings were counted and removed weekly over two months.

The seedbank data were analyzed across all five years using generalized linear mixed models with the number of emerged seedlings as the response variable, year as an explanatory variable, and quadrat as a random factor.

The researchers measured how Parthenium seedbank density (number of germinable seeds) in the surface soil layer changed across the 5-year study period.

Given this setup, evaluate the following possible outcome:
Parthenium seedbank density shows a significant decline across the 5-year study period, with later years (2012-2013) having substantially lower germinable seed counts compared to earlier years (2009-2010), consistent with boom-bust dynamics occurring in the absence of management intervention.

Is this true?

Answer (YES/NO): NO